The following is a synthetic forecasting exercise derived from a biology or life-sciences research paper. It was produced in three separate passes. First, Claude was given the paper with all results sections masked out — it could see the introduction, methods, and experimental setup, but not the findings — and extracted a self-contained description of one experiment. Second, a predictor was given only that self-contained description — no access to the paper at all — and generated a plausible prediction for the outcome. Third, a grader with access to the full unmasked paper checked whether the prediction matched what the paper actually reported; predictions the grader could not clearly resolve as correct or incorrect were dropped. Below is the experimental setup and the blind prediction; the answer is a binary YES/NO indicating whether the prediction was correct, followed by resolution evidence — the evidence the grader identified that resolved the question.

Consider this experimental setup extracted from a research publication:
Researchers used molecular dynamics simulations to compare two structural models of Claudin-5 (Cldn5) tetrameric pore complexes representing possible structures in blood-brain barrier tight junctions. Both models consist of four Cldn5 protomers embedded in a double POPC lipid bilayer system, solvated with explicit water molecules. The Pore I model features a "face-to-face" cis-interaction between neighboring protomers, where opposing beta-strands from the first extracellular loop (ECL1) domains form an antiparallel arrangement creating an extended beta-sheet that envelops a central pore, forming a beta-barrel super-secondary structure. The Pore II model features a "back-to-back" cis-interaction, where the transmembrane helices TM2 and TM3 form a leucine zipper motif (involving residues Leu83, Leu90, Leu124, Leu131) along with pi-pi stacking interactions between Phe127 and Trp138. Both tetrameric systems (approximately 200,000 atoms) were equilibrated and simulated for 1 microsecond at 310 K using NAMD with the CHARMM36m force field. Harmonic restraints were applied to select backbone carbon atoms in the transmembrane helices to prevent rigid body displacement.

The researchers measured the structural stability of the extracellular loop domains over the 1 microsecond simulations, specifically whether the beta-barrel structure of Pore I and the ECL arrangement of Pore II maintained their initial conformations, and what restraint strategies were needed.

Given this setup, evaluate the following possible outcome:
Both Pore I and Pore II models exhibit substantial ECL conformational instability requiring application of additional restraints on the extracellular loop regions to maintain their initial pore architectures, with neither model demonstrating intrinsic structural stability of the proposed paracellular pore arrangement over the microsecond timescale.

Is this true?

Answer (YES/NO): NO